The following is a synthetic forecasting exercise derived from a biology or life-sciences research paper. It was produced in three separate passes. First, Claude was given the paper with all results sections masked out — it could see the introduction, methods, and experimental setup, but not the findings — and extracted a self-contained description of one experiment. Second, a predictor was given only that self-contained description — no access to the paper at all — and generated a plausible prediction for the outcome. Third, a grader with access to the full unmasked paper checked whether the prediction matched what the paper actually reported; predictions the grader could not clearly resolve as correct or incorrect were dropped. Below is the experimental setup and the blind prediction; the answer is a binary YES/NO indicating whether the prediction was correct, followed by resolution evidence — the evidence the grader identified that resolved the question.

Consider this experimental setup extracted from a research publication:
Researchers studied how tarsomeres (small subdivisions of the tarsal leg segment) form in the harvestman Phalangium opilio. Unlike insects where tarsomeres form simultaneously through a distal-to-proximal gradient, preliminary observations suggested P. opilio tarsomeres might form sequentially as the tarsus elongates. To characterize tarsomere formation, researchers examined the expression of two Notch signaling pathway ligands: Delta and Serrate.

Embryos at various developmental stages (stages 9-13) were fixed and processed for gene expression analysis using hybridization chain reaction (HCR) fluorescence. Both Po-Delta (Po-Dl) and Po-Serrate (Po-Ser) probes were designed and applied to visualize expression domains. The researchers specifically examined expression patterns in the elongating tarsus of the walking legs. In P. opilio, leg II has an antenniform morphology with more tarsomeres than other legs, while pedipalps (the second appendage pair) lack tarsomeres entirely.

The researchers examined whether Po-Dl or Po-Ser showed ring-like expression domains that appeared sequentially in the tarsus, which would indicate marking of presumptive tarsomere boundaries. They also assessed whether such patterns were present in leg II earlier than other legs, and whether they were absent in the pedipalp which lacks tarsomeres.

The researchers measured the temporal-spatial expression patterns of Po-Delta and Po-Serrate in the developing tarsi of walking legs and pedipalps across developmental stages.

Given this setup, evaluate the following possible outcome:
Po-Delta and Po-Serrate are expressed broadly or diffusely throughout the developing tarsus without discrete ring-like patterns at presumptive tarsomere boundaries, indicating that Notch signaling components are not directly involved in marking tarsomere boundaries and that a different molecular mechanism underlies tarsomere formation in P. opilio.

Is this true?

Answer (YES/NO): NO